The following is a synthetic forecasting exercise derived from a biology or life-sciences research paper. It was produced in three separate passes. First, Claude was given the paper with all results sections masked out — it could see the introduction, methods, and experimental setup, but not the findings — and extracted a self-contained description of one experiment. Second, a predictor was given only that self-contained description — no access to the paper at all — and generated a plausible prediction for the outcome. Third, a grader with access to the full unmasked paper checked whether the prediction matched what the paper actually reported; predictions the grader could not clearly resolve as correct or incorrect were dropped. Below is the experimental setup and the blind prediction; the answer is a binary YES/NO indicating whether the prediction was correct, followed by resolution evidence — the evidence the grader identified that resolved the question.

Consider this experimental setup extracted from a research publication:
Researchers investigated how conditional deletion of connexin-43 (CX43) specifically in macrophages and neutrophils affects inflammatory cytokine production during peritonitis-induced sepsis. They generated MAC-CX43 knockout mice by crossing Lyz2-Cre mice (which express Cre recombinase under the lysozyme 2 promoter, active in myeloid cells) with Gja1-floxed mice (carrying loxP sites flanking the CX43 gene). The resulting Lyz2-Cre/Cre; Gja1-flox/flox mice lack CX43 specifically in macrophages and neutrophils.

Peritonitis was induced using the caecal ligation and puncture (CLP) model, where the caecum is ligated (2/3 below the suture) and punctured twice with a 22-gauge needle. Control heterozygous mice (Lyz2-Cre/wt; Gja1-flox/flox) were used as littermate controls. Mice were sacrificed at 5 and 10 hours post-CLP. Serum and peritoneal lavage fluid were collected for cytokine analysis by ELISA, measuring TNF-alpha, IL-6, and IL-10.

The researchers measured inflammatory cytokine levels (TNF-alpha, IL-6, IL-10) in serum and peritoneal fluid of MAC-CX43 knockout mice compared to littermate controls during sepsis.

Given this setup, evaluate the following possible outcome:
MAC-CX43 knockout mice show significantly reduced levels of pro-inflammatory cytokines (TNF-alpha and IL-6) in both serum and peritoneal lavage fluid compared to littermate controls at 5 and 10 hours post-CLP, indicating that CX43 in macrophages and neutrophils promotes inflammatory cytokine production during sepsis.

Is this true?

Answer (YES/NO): NO